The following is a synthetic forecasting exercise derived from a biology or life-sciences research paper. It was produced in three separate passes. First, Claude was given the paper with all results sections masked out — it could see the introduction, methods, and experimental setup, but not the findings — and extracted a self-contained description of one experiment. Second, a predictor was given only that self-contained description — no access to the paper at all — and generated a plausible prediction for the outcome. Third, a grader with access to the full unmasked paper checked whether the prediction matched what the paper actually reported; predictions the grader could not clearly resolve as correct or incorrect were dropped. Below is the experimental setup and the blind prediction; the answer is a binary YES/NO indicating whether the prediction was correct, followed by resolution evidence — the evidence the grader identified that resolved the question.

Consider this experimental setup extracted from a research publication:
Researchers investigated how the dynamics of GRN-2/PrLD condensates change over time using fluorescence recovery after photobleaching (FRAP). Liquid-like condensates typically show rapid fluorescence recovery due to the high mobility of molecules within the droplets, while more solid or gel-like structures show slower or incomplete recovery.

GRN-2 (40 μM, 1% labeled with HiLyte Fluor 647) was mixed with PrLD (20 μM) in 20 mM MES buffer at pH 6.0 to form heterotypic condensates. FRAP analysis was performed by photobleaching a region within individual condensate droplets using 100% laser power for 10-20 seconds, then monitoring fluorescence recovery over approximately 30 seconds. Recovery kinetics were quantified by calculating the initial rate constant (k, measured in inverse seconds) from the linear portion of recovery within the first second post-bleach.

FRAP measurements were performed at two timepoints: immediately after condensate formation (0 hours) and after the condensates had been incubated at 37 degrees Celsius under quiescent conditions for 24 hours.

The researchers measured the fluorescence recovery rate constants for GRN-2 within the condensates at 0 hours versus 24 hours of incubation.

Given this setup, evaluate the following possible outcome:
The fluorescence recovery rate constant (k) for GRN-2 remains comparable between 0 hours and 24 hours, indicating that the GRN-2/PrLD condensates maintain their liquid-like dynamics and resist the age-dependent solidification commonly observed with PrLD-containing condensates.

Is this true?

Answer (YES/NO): NO